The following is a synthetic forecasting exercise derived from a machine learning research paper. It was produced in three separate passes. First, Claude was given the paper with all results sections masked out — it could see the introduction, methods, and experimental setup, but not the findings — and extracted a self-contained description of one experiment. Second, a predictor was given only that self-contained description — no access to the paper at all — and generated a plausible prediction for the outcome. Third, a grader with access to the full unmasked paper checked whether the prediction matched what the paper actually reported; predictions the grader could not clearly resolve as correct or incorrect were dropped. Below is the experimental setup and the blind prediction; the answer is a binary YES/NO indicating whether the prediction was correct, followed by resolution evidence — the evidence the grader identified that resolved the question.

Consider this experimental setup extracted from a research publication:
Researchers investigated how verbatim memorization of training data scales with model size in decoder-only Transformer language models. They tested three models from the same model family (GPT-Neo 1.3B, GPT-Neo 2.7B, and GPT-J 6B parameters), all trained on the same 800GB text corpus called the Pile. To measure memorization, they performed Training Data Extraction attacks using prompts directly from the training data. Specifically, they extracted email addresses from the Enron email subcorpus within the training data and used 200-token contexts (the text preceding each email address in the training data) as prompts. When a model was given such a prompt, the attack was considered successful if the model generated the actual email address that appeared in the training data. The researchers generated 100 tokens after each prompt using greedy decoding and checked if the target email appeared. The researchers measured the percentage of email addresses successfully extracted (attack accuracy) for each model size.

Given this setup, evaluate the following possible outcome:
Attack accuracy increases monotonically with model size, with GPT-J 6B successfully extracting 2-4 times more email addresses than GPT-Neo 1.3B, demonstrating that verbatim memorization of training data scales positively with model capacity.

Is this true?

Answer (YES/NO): YES